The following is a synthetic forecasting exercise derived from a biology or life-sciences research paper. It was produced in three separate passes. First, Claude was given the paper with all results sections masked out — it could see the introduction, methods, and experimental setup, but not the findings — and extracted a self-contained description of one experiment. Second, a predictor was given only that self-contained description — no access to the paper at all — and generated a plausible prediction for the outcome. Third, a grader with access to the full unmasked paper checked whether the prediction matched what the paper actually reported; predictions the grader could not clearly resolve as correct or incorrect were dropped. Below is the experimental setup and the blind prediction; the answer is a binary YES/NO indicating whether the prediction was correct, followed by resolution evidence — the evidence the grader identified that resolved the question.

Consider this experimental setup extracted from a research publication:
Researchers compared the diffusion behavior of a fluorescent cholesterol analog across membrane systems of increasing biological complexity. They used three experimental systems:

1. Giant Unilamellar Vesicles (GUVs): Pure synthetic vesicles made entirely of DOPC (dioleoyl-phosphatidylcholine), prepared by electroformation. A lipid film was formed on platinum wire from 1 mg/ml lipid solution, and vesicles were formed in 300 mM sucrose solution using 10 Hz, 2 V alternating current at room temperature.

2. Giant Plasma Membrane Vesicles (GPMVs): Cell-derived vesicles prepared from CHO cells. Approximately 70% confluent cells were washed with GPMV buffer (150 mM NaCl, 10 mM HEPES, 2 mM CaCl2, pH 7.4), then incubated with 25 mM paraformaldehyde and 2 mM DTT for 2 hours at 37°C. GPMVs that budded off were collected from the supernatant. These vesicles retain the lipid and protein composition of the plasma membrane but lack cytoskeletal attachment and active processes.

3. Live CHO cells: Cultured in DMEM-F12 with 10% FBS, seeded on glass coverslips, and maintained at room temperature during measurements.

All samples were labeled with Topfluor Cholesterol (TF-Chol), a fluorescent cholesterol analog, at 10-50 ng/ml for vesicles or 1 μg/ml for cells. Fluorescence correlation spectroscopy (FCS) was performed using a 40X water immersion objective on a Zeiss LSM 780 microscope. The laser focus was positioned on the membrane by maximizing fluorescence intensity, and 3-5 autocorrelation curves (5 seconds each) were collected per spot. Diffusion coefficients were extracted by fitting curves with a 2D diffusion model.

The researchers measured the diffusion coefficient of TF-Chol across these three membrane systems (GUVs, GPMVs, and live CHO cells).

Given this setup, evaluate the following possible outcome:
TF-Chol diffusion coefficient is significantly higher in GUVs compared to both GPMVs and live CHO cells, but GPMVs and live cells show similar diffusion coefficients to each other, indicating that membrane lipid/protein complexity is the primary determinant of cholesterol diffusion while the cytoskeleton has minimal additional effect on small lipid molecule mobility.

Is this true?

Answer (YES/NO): NO